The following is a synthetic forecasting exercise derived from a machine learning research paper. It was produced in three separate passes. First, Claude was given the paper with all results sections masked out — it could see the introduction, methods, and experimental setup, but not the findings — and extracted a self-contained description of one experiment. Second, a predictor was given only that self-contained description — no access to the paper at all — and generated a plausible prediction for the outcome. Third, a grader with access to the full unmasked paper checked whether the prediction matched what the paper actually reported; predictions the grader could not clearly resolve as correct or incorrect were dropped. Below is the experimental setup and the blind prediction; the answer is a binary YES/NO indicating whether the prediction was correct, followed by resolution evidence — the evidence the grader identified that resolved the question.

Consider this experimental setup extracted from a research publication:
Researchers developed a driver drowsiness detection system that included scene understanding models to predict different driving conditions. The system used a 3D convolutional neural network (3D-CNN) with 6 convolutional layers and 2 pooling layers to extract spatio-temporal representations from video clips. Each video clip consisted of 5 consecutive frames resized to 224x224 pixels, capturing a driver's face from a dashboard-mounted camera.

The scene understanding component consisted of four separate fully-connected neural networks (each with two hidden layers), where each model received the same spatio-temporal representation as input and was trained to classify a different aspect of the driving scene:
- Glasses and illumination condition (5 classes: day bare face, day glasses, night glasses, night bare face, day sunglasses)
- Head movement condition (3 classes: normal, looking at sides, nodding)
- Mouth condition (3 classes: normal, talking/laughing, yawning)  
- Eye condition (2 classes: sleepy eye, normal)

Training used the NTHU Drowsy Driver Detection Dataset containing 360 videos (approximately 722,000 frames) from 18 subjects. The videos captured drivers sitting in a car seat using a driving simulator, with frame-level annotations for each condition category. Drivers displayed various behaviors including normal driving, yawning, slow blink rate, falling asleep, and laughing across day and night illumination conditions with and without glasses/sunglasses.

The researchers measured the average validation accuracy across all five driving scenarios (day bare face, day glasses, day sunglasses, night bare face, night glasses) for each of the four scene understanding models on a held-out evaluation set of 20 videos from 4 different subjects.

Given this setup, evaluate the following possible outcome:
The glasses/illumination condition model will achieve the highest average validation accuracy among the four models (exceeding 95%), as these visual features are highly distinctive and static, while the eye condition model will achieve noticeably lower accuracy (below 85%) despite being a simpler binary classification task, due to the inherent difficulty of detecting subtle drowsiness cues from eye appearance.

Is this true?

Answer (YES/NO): YES